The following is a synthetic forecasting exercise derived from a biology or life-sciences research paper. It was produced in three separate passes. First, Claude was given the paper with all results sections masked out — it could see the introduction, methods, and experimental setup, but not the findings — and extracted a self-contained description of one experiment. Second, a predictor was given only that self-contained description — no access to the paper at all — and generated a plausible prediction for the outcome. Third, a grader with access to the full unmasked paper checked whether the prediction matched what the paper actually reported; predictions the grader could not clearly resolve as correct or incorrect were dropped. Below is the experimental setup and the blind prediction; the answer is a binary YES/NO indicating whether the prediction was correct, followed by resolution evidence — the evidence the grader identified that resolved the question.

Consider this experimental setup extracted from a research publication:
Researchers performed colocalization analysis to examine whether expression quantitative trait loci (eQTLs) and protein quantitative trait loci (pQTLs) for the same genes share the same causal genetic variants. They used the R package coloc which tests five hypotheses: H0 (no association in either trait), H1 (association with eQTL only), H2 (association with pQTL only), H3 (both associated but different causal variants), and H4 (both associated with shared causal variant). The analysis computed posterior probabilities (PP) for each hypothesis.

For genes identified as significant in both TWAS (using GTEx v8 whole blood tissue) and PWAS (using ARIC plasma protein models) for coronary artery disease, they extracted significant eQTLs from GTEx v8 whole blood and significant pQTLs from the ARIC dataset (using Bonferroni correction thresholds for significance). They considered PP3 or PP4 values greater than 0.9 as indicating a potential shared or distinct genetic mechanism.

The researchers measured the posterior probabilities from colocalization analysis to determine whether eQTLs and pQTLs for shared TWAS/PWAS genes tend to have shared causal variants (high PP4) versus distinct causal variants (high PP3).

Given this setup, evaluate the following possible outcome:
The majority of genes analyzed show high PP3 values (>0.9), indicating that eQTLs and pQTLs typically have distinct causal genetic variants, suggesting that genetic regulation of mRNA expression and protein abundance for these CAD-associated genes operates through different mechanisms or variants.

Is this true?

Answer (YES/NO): NO